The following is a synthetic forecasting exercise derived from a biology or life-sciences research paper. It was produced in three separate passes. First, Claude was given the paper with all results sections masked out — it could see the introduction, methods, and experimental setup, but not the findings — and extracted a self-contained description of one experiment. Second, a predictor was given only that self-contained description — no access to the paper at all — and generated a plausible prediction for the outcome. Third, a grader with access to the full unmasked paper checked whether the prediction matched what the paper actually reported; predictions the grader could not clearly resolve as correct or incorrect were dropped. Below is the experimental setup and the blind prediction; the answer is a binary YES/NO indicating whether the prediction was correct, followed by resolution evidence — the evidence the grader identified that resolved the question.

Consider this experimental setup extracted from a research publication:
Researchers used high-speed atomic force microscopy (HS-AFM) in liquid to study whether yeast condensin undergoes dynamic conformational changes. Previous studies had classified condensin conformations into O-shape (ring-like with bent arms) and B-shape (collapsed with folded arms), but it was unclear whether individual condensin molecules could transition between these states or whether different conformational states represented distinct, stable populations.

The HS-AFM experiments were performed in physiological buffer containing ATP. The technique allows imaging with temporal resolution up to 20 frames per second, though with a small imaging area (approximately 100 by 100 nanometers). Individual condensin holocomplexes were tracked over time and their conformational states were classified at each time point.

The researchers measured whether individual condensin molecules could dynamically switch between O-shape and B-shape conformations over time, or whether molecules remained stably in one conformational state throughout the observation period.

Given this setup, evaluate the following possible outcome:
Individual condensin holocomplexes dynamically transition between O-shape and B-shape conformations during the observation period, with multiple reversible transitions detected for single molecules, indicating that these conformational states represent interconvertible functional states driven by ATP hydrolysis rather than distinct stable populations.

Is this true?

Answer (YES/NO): YES